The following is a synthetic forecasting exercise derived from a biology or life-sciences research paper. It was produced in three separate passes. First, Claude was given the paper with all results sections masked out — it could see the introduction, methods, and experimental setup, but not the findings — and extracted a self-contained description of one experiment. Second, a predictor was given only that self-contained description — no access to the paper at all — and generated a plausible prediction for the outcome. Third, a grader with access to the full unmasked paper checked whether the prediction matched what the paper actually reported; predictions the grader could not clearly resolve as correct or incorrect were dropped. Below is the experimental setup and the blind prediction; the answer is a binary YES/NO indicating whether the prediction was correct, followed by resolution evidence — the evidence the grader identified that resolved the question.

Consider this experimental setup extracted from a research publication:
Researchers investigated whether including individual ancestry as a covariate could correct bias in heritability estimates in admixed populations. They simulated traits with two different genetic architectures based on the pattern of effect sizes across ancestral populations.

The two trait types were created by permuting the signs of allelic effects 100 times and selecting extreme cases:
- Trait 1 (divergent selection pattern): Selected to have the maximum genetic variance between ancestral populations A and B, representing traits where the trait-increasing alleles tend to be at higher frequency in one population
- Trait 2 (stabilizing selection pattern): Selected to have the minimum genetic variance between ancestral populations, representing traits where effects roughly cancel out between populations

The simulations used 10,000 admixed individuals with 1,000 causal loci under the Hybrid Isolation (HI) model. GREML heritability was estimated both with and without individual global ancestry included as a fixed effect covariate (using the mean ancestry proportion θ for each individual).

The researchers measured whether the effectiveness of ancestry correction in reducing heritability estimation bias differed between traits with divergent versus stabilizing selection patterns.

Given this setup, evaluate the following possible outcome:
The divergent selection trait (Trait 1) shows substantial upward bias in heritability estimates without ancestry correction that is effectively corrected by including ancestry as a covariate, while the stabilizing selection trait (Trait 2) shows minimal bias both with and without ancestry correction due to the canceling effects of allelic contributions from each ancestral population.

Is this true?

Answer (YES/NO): NO